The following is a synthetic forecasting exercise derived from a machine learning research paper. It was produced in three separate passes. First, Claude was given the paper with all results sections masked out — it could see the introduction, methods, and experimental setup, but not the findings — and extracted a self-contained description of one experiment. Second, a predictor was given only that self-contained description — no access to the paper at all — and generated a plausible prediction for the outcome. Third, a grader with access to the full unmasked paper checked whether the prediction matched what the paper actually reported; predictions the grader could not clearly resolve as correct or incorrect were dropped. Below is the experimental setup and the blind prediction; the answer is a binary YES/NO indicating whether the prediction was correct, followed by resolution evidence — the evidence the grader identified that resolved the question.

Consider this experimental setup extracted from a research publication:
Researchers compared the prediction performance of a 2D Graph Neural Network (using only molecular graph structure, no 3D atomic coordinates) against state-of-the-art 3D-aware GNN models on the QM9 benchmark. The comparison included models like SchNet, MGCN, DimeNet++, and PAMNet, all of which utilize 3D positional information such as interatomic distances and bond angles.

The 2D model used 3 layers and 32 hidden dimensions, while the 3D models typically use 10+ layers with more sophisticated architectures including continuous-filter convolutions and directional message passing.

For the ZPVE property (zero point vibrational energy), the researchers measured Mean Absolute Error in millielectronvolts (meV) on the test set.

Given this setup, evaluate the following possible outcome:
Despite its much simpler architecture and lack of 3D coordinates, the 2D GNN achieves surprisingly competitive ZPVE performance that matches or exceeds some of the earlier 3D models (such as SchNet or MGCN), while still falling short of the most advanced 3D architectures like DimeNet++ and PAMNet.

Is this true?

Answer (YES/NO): NO